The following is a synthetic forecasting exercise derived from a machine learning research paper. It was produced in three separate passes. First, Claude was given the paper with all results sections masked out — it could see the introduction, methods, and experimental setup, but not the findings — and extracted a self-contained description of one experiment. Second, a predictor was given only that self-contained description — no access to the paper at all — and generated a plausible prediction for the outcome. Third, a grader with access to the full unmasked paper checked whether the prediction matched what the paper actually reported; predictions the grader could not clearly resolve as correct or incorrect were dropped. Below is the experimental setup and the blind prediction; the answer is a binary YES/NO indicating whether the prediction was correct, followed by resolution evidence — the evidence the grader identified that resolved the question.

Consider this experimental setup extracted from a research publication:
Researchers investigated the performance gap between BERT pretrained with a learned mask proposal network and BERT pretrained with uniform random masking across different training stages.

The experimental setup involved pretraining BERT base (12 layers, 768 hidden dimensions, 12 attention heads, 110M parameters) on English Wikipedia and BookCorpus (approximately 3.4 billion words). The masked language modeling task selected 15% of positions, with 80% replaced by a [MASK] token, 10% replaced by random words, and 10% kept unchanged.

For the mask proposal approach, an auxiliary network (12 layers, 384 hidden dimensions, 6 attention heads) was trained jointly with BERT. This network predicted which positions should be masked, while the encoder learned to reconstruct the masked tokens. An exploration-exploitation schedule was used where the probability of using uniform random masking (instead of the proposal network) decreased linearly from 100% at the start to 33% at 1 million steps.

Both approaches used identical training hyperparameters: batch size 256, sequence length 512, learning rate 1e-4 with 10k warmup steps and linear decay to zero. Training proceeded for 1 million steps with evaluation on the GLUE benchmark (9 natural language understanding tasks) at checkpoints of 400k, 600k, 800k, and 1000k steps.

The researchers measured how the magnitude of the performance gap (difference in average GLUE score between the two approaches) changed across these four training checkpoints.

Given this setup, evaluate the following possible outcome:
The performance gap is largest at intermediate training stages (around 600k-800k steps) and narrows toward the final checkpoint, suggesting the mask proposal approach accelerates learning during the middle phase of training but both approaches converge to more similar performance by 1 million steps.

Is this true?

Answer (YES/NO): NO